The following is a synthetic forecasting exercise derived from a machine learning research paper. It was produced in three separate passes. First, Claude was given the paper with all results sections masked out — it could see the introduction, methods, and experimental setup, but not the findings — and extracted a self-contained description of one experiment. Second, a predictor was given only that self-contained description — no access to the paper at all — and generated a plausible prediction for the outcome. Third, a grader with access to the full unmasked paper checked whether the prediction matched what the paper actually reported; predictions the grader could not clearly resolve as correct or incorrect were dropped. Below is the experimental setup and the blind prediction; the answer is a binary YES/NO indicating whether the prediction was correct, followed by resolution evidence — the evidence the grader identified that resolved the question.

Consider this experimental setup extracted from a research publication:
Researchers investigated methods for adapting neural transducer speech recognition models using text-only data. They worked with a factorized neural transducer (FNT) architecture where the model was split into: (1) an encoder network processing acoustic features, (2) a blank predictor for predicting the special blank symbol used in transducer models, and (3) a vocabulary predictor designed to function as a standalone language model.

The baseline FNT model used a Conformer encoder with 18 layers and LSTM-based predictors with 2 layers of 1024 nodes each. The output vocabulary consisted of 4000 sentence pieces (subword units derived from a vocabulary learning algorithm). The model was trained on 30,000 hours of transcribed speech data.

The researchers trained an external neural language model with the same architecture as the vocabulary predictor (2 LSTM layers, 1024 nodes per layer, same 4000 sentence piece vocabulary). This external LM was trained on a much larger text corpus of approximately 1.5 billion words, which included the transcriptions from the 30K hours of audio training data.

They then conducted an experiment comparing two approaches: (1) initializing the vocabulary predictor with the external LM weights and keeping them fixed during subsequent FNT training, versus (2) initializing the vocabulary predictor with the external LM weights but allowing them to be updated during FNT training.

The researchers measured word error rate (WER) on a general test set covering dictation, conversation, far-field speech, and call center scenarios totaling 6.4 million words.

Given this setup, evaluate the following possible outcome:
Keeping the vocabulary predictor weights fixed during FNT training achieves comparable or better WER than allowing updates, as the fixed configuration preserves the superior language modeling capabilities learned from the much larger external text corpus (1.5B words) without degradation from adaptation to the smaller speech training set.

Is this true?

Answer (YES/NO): NO